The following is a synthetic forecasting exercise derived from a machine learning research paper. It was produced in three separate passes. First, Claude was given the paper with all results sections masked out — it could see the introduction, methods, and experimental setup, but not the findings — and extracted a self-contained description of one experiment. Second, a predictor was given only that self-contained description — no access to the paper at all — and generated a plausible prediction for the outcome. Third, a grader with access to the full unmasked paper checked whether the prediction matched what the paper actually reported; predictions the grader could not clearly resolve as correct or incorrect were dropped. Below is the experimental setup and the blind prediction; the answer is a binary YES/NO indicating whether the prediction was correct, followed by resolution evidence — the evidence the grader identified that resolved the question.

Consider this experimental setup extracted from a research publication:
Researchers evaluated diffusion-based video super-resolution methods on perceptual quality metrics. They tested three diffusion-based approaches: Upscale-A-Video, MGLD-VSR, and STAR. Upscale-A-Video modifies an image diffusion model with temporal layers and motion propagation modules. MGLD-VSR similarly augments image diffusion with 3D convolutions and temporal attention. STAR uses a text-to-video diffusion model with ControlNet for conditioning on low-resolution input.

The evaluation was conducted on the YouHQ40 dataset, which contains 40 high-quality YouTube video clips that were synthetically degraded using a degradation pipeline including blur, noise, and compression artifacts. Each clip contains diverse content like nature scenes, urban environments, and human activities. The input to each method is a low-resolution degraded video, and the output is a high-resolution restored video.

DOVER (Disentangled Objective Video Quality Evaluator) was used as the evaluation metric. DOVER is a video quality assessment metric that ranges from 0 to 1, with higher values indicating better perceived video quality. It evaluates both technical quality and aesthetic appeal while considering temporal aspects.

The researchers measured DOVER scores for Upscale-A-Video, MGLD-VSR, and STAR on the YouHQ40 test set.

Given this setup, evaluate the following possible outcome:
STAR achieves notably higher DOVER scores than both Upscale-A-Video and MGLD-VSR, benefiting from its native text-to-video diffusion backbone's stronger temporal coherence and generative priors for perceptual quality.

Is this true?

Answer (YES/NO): NO